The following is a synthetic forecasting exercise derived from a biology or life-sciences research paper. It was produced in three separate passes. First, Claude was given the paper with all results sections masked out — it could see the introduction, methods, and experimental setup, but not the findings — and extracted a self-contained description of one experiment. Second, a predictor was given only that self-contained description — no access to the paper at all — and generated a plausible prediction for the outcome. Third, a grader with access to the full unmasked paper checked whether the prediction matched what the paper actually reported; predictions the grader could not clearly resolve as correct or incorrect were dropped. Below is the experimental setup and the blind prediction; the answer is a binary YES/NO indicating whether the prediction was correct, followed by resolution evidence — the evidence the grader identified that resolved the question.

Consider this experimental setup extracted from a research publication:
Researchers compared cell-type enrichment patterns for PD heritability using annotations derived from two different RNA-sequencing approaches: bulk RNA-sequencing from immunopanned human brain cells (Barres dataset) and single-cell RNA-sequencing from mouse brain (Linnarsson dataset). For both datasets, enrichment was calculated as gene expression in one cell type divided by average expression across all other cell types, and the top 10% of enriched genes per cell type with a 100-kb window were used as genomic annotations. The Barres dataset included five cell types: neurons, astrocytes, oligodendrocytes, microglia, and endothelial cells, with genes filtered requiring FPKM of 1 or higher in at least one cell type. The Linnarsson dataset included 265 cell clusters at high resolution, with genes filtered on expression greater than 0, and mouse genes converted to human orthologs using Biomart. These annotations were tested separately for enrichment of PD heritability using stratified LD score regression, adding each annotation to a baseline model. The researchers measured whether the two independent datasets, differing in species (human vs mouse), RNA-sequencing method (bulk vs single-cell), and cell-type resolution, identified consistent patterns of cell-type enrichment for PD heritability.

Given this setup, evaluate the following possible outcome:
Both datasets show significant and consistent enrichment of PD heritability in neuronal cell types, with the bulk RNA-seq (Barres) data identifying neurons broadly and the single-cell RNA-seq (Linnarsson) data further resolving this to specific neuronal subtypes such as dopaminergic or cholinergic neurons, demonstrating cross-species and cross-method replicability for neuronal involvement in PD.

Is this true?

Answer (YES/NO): NO